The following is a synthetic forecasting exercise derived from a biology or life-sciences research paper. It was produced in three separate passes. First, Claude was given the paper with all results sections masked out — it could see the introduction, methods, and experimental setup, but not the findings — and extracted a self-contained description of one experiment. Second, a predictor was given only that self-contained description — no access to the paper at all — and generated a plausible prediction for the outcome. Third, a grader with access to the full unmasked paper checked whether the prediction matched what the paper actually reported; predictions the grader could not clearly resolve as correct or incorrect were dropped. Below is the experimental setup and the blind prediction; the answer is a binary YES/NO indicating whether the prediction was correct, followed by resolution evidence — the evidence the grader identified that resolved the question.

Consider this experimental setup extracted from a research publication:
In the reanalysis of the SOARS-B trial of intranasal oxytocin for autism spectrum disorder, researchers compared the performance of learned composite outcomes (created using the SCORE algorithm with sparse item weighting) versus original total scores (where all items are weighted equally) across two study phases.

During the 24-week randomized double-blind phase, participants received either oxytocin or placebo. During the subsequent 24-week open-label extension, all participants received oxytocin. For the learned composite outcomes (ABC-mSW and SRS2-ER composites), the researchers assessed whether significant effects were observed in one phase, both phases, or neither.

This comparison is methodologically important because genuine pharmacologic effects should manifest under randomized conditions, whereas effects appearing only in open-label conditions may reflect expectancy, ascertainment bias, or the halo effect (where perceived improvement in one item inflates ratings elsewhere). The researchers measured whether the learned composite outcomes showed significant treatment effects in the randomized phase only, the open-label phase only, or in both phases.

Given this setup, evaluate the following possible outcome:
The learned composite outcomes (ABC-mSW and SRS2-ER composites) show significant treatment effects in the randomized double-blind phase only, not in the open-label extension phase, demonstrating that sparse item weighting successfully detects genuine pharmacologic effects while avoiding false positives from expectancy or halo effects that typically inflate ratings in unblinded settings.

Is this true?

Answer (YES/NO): NO